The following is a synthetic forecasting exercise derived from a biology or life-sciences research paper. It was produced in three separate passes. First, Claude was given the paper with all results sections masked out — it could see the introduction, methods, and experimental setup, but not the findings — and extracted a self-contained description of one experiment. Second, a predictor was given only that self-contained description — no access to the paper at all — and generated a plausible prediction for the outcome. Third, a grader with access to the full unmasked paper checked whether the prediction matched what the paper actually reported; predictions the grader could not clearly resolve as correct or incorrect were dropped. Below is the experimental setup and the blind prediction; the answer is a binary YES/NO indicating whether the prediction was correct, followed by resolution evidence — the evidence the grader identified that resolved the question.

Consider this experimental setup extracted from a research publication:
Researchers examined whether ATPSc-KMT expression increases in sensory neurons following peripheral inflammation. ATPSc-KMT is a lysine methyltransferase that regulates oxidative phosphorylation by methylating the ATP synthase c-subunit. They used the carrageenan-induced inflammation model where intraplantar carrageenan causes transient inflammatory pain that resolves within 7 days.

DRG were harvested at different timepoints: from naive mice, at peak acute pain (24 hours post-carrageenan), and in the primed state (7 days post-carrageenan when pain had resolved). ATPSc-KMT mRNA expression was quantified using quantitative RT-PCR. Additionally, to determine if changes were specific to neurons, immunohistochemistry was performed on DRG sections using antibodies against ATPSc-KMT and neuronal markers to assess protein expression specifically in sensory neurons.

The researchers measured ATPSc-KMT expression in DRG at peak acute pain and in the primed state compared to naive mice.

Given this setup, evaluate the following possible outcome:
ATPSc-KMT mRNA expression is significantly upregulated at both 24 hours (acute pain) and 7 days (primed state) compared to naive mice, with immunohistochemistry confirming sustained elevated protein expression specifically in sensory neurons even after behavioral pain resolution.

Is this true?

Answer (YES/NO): NO